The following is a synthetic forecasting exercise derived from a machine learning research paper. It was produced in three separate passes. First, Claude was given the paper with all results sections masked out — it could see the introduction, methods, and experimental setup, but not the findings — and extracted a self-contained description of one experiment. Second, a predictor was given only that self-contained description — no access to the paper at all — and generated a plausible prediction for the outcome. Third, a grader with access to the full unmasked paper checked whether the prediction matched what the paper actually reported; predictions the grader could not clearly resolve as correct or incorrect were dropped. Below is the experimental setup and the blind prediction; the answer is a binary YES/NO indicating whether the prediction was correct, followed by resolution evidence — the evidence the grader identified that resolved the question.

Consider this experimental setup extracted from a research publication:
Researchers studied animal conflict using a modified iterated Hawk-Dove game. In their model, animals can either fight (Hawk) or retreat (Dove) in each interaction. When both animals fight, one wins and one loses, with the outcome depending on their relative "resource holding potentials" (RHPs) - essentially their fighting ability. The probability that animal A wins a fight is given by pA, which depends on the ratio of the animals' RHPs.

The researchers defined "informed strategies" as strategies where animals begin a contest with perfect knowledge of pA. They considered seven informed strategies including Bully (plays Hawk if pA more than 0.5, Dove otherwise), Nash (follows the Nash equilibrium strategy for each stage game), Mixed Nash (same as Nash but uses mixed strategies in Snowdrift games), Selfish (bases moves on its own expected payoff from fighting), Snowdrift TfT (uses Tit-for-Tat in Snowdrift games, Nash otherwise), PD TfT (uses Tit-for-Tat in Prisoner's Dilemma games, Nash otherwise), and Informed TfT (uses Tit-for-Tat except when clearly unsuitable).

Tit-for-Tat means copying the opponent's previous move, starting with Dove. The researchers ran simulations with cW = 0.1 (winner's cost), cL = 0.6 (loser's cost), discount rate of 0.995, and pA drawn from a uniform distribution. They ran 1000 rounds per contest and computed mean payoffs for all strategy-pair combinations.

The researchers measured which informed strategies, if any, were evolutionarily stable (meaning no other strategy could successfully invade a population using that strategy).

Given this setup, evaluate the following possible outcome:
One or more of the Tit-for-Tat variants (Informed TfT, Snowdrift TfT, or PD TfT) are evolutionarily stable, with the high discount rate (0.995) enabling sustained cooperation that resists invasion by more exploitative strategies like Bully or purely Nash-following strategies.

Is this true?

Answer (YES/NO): YES